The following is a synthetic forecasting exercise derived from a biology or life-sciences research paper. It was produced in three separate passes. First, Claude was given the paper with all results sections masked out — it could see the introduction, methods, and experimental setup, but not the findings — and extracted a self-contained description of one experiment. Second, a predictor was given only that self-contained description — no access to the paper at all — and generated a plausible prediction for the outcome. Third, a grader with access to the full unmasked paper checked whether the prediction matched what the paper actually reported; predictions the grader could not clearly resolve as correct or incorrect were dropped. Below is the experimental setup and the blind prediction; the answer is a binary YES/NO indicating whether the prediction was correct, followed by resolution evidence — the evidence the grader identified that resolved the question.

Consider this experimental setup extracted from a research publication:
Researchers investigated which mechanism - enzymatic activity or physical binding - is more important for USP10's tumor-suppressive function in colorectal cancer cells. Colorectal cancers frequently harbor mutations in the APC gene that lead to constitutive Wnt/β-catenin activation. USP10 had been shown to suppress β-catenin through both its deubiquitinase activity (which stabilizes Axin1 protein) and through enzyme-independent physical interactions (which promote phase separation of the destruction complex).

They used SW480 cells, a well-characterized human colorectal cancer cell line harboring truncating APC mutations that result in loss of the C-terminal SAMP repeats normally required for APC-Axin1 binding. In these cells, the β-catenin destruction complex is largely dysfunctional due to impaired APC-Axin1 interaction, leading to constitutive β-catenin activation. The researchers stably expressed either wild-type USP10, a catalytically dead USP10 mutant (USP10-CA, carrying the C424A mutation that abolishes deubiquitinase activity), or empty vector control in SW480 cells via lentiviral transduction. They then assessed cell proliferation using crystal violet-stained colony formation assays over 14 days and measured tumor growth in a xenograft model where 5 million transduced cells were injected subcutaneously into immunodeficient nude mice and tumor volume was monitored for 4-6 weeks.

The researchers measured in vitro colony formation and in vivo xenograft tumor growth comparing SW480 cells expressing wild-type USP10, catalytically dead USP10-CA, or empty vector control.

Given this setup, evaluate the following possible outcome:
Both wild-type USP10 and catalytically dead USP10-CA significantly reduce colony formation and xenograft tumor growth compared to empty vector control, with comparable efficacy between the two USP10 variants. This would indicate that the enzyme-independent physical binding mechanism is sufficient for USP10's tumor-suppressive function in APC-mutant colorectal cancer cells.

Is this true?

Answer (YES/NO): YES